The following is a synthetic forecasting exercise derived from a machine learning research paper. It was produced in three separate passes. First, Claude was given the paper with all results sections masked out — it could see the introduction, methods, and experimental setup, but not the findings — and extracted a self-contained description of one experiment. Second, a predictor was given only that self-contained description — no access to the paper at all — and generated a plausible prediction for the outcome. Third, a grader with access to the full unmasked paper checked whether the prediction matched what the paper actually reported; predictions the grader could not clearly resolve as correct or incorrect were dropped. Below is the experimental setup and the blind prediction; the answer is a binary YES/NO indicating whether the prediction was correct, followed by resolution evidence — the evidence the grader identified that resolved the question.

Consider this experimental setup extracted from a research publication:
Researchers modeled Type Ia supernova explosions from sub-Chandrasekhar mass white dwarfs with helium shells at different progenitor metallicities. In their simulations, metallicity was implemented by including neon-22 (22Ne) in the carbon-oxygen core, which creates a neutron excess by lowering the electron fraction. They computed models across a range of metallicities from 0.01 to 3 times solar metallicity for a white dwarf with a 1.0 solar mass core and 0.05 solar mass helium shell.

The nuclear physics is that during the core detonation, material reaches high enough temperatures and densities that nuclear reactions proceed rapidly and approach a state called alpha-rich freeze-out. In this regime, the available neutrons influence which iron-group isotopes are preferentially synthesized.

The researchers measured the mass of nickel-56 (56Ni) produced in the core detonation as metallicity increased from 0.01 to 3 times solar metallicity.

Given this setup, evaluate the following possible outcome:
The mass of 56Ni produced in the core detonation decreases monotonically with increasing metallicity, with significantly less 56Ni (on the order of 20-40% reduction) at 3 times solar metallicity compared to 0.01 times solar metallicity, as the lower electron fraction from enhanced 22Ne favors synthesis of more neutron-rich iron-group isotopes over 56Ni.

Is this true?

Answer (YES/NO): NO